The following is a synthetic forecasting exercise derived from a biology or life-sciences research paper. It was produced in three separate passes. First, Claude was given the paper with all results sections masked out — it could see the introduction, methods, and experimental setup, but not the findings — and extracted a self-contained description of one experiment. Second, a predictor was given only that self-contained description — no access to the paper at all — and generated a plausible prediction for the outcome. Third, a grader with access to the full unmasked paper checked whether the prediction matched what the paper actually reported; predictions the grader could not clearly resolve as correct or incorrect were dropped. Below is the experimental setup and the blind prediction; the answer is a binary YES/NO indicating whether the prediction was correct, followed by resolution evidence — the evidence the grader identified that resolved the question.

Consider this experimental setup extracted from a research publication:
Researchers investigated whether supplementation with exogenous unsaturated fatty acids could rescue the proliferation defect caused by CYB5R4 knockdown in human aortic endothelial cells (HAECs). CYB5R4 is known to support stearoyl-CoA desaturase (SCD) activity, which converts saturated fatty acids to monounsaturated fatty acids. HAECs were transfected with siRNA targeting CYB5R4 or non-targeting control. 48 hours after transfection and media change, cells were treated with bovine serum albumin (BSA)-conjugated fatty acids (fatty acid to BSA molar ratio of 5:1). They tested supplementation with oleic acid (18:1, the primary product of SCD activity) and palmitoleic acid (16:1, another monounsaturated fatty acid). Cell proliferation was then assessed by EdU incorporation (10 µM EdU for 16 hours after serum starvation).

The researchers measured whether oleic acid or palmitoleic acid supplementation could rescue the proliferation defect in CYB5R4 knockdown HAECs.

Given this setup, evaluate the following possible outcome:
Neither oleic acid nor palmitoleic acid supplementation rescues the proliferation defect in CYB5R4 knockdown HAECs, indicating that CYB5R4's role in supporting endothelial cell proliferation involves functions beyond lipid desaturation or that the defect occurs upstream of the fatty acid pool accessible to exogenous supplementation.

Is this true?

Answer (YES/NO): YES